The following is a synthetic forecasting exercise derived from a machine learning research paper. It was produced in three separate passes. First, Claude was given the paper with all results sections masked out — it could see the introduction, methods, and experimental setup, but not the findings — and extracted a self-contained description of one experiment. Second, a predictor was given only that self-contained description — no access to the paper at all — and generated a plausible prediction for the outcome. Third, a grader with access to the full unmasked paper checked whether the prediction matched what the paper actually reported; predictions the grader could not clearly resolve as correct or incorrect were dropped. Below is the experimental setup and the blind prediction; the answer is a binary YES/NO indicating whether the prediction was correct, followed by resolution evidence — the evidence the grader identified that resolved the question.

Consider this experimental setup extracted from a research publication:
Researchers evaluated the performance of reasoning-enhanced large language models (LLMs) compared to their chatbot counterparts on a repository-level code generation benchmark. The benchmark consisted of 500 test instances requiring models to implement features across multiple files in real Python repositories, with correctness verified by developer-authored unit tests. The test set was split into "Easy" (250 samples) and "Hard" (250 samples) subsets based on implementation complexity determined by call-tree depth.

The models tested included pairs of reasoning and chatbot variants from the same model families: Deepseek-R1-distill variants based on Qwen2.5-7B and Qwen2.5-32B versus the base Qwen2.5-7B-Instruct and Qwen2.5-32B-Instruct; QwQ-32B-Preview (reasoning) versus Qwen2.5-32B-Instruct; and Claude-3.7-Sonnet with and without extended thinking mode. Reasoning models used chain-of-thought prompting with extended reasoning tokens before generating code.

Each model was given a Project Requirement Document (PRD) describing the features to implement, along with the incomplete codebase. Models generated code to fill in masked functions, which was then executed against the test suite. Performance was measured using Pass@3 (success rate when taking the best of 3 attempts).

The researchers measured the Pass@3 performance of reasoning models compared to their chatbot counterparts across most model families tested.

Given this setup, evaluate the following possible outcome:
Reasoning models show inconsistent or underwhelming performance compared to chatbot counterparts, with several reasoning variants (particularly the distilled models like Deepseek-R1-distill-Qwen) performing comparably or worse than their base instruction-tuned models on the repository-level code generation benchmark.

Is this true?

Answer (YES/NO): YES